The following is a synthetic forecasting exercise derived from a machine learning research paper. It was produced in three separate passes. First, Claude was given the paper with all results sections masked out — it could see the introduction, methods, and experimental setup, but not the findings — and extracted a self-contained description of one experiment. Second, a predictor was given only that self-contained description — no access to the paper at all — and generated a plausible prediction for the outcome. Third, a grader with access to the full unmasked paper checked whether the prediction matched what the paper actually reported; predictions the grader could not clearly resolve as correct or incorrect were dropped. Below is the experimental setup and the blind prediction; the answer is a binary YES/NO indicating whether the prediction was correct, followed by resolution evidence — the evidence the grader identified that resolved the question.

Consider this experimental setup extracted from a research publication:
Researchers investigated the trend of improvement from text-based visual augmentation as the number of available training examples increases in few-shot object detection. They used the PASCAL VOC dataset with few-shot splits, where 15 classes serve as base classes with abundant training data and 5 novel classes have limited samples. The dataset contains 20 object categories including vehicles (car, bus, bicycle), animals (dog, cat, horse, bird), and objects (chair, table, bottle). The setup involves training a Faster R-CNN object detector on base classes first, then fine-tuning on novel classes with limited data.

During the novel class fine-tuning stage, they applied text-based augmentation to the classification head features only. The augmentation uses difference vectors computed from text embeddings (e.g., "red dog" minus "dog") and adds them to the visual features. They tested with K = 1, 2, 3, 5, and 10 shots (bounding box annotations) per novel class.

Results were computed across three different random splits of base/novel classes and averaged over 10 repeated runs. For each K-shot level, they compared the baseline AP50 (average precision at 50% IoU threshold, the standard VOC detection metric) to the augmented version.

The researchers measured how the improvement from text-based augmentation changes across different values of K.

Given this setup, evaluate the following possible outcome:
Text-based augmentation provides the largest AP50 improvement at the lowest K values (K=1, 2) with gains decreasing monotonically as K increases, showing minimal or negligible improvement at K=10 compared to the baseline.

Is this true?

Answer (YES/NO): NO